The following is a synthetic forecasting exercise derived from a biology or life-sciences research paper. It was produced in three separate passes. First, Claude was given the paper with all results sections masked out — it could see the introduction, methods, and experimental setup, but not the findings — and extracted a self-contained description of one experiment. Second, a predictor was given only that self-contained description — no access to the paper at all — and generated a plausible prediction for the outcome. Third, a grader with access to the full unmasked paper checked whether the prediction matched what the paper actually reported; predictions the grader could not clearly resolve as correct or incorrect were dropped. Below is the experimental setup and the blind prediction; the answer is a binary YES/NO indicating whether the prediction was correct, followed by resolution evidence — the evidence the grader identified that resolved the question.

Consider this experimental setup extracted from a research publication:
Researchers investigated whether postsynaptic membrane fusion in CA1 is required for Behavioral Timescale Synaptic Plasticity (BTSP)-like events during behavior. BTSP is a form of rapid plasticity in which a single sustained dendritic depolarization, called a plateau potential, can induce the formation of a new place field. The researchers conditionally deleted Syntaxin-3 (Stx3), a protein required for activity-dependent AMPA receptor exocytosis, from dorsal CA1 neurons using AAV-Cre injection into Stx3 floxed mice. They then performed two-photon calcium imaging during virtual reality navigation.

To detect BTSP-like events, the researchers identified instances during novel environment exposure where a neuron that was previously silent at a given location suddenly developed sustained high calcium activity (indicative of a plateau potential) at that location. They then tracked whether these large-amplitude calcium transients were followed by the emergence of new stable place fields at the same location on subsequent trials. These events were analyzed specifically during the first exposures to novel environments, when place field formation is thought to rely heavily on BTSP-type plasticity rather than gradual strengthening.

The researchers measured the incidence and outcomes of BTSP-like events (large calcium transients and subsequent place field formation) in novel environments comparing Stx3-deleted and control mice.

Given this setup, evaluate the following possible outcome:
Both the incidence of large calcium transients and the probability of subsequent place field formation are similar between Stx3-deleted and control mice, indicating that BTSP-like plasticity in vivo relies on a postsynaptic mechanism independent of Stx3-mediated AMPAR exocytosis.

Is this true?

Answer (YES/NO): NO